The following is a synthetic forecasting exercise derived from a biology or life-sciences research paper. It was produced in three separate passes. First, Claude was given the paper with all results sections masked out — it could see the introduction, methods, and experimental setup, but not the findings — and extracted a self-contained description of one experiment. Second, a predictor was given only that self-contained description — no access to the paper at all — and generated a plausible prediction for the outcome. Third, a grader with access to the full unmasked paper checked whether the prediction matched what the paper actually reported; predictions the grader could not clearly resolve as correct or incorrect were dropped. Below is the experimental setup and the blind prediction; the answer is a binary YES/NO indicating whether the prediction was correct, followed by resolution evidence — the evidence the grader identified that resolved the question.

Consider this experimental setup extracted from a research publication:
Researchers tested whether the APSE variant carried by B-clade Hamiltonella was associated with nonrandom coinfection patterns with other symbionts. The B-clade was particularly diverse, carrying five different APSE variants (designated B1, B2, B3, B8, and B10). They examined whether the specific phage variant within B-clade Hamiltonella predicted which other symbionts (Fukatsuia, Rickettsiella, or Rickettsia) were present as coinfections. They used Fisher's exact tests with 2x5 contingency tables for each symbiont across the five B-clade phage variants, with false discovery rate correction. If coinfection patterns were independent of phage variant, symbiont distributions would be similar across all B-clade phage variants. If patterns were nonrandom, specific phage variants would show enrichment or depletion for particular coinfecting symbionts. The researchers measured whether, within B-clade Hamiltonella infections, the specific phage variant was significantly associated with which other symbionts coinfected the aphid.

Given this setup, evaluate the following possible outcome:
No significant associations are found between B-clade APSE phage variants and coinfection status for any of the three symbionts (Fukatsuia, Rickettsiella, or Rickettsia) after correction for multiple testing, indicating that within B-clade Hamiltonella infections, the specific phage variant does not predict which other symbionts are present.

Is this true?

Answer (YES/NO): NO